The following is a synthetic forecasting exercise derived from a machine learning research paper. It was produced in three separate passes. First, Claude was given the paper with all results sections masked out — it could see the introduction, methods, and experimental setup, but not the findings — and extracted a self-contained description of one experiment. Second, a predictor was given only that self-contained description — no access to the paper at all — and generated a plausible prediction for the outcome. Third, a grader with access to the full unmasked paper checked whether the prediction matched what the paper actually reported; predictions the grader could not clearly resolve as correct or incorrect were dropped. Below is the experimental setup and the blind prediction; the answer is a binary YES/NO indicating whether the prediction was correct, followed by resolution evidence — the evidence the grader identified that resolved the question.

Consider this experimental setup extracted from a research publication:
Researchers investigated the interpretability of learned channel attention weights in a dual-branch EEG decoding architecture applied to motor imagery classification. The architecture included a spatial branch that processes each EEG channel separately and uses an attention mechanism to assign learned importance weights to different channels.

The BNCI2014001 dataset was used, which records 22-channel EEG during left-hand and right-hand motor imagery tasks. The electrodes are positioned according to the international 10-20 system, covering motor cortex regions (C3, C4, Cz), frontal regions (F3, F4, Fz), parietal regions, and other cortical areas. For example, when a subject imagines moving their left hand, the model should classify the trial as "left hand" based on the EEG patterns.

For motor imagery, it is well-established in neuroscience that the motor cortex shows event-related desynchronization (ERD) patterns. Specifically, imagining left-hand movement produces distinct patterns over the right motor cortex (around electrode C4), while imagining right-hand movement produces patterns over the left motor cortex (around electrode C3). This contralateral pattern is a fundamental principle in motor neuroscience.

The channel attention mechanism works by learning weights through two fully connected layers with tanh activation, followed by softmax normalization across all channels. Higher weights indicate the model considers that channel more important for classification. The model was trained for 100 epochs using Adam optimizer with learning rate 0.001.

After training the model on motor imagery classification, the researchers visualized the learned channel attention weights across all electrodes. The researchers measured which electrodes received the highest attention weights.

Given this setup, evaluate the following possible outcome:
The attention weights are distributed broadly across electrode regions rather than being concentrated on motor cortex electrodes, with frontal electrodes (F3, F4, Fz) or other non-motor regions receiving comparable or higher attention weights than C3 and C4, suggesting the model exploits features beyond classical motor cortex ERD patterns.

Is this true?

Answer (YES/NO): NO